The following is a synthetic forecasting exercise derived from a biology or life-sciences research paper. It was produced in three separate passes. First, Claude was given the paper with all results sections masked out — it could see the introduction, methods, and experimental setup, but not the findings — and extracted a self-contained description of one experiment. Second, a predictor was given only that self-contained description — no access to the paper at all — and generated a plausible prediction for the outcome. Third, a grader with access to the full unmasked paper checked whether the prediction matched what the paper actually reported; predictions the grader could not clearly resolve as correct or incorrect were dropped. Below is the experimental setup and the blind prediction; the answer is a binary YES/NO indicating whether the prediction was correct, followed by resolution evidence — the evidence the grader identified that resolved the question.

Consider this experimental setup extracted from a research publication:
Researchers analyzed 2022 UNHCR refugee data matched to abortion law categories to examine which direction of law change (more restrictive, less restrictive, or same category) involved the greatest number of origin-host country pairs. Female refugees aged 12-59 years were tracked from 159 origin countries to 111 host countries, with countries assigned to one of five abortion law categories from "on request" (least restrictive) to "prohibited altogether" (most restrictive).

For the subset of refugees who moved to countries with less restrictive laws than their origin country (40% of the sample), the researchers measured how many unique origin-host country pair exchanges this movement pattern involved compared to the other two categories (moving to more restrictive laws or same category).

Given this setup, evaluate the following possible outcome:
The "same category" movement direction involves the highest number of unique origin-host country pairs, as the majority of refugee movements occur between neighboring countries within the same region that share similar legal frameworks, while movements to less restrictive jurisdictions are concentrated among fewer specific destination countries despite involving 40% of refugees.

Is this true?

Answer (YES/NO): NO